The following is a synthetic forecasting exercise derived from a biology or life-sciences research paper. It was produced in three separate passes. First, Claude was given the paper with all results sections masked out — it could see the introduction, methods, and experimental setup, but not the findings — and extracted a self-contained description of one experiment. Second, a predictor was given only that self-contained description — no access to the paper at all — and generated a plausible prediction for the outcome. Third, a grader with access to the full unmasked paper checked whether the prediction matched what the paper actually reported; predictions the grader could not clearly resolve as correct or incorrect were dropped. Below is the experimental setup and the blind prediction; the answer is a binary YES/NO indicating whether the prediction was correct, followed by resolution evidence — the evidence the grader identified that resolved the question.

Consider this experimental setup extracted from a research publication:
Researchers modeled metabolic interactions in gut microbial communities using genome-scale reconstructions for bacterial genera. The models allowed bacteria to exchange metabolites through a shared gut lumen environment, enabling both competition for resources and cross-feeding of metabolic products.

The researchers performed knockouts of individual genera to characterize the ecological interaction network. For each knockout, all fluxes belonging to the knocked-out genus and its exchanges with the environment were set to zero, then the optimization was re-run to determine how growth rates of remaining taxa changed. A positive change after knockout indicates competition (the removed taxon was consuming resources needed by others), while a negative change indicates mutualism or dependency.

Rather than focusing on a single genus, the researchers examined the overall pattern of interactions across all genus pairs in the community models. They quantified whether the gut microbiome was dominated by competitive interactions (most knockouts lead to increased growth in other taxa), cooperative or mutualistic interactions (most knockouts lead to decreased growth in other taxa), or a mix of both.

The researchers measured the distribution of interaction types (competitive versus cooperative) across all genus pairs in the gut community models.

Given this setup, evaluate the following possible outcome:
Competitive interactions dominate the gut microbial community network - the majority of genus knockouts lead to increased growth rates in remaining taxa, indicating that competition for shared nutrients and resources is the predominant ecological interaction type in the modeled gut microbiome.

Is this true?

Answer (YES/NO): YES